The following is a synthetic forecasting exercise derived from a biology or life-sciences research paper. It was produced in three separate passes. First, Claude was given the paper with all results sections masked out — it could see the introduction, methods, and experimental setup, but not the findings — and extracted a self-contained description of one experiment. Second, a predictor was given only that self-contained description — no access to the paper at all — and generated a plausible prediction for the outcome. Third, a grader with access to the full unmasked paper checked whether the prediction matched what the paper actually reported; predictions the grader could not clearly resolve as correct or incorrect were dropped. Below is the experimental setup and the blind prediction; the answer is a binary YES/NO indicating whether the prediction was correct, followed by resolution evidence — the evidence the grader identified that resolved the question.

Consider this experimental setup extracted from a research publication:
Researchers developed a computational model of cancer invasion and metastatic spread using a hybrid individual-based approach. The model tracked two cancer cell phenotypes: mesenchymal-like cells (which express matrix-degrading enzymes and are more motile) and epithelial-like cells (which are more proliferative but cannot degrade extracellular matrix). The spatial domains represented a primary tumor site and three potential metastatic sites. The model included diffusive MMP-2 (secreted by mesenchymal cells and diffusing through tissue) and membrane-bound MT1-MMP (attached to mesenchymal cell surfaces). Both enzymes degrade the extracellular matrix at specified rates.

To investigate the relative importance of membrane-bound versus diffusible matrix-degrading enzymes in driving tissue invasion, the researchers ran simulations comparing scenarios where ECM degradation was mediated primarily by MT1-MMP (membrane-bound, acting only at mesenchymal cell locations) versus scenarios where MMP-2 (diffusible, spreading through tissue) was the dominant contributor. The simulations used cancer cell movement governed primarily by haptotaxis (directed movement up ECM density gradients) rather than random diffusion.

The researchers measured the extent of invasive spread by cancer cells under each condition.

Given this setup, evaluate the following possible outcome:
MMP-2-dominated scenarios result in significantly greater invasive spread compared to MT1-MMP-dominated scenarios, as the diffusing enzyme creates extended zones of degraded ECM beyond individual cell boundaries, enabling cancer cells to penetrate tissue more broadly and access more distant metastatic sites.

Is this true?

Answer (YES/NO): NO